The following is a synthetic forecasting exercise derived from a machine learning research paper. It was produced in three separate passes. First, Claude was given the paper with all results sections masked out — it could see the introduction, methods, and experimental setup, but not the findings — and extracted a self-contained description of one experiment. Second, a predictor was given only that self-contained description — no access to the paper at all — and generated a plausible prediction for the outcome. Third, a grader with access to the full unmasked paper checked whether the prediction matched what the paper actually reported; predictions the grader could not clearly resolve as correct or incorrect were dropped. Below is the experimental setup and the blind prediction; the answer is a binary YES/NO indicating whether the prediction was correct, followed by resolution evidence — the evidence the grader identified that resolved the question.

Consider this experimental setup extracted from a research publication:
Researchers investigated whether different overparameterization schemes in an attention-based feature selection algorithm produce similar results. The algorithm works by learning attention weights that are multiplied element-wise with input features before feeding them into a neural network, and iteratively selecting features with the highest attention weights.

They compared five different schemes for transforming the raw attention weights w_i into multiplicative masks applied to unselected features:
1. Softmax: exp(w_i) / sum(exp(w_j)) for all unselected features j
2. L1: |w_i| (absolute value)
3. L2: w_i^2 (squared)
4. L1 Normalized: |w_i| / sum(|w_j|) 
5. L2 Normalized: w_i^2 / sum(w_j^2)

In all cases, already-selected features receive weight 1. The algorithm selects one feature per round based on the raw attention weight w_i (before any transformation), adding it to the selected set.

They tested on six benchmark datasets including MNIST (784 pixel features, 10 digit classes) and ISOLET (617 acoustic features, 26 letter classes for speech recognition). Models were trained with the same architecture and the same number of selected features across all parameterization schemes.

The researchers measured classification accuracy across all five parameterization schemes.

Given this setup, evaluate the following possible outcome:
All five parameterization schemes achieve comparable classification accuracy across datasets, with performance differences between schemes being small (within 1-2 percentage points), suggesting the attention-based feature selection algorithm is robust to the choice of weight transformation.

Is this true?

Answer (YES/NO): NO